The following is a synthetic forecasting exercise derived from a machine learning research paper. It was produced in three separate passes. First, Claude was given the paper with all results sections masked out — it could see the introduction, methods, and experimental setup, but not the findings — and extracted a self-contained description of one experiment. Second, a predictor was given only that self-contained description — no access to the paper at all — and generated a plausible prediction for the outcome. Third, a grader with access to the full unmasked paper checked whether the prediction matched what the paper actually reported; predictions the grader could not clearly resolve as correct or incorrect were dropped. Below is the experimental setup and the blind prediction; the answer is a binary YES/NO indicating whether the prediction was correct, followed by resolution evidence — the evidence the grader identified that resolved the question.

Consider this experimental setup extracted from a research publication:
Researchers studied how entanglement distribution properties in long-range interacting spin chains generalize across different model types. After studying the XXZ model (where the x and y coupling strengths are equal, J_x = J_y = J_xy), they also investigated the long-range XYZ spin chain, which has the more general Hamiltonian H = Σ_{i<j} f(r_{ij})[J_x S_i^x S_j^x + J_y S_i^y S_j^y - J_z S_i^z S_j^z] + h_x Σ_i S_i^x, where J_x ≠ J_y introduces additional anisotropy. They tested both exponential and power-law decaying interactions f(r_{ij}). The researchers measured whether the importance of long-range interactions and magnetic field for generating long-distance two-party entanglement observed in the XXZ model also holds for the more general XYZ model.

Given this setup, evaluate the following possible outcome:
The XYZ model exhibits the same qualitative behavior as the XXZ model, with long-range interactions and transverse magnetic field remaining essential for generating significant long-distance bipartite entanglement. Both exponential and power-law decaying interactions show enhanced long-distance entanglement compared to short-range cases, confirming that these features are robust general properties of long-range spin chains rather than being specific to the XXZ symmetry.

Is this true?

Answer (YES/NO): YES